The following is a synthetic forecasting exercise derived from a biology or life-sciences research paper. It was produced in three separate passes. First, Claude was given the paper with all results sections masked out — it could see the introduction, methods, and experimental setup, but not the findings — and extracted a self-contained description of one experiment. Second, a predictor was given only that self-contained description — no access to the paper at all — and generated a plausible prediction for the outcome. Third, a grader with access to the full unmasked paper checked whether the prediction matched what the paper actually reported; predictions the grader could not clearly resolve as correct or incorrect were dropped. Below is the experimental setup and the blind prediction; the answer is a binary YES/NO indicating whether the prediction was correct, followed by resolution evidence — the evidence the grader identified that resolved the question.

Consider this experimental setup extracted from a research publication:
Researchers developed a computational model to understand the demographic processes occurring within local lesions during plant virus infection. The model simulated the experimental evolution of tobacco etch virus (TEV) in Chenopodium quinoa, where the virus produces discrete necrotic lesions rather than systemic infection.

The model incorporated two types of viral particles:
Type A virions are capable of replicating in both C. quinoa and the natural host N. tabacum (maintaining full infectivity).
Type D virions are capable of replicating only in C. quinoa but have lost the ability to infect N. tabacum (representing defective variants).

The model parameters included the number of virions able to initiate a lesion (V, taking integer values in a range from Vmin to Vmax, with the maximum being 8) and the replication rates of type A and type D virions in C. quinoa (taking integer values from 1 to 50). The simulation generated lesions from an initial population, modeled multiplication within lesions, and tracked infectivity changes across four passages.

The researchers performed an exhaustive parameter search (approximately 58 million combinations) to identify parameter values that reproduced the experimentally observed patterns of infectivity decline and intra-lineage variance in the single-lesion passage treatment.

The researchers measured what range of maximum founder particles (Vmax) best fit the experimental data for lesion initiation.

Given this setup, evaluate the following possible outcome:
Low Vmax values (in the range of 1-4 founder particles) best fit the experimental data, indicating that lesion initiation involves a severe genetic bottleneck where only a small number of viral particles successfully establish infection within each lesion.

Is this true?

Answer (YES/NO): NO